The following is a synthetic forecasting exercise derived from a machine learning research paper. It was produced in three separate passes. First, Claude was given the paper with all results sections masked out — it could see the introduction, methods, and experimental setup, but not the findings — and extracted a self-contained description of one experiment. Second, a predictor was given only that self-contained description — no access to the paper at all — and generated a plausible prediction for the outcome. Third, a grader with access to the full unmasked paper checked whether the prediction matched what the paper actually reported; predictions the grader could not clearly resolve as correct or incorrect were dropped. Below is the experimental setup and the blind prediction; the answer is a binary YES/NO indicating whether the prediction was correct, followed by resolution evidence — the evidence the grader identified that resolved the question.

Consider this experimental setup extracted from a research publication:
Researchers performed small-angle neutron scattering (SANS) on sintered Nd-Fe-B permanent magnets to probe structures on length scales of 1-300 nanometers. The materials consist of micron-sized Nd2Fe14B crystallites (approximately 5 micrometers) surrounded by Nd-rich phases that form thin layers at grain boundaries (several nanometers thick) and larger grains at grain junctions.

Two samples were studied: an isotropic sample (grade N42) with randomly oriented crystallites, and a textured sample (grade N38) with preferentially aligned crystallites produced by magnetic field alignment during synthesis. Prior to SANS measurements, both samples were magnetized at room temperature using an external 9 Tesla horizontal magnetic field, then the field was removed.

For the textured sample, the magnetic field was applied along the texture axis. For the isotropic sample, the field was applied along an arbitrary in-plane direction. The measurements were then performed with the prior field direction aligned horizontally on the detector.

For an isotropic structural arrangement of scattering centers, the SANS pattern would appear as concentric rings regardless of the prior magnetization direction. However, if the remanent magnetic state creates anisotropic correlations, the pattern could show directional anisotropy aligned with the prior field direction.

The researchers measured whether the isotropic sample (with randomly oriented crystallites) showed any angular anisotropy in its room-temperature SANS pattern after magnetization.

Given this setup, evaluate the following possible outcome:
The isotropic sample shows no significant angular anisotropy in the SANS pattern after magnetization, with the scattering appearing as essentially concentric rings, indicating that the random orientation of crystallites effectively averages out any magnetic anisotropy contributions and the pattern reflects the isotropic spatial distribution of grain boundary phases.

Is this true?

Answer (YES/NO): YES